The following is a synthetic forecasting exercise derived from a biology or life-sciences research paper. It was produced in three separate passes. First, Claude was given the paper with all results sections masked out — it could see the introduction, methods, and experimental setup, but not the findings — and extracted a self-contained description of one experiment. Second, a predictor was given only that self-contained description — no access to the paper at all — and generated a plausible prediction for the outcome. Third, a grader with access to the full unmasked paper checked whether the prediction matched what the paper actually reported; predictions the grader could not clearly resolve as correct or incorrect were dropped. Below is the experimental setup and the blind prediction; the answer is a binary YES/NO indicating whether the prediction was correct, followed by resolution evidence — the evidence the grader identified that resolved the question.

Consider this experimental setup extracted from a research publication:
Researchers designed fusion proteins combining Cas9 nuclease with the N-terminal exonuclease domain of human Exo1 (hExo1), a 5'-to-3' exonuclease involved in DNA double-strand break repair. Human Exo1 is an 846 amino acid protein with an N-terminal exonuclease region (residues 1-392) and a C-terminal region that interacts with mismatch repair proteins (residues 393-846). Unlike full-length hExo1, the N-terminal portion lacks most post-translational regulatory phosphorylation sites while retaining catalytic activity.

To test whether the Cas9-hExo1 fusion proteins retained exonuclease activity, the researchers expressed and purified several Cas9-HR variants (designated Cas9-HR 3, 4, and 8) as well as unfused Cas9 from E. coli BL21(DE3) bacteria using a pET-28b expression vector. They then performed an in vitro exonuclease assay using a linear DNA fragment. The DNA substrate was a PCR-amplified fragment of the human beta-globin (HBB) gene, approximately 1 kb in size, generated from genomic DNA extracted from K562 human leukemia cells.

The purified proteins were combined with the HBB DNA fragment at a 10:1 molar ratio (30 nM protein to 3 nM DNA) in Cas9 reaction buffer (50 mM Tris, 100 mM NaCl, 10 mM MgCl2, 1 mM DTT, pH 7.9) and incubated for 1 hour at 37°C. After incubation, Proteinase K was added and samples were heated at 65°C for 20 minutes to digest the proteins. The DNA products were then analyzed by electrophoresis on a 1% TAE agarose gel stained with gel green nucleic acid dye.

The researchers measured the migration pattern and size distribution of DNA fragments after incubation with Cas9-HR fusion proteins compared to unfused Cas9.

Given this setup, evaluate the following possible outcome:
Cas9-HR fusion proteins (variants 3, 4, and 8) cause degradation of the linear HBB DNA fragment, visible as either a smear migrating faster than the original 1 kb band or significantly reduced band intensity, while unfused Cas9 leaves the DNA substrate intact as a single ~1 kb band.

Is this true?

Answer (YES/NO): NO